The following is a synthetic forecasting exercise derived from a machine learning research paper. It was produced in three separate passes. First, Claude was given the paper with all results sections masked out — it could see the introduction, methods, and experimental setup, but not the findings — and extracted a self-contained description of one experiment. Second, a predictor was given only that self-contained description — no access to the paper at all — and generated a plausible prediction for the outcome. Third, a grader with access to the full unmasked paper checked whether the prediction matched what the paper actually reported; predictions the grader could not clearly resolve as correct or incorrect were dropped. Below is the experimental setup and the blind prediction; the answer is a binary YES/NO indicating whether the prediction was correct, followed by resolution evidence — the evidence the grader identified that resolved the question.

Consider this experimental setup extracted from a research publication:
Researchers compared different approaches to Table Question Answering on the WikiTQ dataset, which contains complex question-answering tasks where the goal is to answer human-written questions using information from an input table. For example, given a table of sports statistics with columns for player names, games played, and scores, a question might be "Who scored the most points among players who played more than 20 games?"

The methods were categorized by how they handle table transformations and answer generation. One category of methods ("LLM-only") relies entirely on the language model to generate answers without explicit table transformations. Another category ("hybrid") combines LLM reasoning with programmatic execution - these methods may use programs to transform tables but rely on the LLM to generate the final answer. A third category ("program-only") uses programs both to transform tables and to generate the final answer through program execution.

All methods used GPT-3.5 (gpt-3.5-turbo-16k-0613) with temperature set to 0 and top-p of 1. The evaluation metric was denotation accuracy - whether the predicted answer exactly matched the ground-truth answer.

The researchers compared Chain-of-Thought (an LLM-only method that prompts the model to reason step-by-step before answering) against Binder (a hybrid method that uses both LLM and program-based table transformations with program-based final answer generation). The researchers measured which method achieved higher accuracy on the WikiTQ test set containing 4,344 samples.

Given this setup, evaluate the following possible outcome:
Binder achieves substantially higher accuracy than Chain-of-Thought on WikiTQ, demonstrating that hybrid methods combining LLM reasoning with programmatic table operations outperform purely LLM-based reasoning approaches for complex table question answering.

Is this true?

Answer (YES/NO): NO